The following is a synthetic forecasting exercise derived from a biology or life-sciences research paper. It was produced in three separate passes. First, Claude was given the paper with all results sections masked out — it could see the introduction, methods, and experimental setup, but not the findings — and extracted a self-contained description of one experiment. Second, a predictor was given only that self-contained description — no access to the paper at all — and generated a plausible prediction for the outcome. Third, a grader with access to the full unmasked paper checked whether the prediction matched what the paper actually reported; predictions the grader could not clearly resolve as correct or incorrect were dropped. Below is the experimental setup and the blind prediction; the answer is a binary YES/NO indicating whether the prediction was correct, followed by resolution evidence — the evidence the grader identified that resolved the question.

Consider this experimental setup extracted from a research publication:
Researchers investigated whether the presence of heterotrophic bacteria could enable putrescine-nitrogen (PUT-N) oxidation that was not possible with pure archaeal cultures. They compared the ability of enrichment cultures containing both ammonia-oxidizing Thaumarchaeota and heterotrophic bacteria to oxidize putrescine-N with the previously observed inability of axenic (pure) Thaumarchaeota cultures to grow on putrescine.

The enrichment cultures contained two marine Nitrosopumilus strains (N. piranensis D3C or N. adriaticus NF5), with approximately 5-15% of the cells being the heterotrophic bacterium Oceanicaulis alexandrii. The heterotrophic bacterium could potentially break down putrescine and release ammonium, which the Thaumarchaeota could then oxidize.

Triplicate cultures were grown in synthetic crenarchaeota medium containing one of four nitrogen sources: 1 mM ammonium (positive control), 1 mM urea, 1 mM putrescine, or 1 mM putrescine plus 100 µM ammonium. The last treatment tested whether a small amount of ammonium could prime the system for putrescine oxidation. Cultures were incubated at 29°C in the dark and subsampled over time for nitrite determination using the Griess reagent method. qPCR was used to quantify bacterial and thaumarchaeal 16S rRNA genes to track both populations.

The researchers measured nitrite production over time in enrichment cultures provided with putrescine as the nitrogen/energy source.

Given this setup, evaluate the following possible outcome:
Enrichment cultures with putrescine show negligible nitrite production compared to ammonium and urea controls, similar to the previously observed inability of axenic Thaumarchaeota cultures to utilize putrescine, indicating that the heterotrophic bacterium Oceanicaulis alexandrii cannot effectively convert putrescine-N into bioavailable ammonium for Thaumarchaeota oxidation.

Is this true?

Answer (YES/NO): NO